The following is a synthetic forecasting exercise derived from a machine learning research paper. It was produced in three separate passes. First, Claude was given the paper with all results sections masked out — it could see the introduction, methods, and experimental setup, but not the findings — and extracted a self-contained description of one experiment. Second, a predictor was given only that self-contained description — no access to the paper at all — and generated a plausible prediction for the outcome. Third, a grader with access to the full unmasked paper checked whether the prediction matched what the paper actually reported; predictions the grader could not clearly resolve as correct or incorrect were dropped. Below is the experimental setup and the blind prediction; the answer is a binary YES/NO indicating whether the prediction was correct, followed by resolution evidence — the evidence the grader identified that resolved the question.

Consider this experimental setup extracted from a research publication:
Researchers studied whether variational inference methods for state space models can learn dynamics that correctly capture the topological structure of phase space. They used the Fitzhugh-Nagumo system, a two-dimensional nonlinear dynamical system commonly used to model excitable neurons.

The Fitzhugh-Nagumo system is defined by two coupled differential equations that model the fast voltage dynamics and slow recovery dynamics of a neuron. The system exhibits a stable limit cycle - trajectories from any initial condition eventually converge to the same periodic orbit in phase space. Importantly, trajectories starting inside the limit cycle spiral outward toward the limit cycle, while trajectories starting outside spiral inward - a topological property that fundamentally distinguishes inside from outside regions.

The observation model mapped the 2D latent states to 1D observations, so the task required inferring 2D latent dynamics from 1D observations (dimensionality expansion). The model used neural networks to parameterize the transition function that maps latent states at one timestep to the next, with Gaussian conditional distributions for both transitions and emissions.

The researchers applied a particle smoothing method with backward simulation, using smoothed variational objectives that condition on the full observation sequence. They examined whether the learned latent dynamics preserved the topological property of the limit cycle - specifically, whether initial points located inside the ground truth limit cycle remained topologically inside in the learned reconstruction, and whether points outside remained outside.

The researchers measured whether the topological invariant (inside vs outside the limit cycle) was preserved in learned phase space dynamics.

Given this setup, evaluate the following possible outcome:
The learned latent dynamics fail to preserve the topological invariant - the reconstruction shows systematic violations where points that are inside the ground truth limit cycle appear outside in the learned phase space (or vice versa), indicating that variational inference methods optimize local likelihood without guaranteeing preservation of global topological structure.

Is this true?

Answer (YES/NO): NO